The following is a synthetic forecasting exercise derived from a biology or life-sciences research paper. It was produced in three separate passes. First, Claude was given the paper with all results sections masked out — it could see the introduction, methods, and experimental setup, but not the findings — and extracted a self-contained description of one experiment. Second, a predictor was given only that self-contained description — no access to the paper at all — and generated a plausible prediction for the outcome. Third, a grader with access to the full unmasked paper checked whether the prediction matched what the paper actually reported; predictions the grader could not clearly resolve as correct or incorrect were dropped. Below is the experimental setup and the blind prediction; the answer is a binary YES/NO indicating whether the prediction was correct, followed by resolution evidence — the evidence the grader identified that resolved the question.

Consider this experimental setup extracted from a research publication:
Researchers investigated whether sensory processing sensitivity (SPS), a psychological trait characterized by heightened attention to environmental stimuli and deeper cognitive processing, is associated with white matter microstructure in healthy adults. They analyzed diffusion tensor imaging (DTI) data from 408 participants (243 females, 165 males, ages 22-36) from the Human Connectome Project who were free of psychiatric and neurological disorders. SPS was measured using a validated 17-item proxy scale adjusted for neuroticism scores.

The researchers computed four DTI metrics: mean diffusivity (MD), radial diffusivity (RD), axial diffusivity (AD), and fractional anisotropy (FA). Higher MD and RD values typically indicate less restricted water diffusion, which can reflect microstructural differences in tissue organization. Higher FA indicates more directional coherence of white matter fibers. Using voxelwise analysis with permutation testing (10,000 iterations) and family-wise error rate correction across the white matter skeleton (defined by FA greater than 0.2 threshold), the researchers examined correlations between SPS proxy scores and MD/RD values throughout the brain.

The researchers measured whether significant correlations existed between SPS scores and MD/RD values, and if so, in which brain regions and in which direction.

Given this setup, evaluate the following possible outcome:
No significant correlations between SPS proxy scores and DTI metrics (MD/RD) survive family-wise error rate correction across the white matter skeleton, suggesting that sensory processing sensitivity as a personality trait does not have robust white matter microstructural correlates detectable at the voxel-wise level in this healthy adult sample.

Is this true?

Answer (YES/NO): NO